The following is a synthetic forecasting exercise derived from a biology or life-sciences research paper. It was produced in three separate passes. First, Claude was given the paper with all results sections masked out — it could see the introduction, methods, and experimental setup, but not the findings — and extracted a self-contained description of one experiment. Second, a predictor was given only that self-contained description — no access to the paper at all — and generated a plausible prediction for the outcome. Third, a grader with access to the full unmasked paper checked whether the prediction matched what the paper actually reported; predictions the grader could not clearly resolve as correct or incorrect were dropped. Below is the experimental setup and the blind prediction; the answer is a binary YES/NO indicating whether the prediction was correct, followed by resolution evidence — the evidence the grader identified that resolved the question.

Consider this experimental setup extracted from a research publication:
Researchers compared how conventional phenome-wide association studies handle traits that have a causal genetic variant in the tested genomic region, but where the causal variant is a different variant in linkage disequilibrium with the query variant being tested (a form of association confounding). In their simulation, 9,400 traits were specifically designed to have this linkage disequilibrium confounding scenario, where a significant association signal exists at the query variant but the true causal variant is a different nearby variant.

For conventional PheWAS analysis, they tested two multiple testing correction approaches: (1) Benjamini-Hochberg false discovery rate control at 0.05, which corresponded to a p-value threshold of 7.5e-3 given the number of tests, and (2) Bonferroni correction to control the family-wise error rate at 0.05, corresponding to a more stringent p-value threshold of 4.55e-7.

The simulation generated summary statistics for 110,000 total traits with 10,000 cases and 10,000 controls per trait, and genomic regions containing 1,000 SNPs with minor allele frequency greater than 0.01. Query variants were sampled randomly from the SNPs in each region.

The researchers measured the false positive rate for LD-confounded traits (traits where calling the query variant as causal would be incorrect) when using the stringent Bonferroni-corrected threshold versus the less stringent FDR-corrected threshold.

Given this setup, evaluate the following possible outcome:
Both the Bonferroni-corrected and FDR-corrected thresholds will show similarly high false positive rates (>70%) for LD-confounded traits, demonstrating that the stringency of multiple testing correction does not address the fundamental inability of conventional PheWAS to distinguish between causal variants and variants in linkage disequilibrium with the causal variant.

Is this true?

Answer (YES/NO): NO